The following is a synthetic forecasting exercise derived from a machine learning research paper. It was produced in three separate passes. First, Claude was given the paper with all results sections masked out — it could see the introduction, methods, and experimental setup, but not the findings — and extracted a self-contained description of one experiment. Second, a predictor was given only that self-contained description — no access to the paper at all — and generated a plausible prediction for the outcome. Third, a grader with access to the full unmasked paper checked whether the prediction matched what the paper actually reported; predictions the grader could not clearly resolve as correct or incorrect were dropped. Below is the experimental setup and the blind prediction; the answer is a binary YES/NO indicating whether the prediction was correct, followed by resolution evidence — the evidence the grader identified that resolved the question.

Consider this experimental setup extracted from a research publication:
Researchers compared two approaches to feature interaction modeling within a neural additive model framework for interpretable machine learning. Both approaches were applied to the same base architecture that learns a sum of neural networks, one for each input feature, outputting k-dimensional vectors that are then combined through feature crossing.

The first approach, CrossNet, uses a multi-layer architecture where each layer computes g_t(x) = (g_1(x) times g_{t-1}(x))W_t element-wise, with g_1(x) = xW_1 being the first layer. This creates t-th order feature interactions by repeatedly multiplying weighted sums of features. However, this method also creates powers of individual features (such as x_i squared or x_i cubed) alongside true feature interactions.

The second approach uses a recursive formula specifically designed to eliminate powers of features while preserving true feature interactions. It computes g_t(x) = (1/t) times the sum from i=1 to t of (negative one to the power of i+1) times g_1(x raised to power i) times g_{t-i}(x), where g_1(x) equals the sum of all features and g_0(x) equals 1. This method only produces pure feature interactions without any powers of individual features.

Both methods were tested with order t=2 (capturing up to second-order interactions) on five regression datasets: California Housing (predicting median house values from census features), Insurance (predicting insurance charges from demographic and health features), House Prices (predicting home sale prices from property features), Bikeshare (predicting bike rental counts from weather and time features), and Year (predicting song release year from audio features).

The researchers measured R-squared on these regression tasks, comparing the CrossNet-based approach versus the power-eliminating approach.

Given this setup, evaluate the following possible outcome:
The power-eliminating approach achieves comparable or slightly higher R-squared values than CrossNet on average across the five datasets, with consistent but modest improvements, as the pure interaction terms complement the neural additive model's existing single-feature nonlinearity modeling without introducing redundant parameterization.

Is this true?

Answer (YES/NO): YES